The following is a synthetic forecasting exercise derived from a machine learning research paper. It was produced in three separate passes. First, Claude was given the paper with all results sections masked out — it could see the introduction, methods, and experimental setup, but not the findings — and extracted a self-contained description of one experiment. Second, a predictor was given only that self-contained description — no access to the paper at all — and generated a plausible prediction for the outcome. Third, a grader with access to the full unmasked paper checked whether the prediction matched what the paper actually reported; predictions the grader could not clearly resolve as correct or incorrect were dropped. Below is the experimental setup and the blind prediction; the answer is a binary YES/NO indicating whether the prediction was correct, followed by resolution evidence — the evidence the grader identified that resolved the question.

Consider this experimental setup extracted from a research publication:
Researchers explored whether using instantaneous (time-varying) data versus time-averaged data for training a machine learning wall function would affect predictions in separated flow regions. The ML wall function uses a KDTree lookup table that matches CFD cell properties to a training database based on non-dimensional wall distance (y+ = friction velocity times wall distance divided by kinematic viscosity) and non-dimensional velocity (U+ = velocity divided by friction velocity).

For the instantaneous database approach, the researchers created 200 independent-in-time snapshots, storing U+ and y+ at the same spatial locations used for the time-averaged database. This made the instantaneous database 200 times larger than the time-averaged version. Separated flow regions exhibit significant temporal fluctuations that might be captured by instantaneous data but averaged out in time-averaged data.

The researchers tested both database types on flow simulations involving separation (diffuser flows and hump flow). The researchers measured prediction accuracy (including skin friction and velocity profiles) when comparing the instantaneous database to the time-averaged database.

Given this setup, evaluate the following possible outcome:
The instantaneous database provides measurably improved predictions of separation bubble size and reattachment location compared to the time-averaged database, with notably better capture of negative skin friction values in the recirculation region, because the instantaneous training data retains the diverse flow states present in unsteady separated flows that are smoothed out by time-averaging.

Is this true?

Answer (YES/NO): NO